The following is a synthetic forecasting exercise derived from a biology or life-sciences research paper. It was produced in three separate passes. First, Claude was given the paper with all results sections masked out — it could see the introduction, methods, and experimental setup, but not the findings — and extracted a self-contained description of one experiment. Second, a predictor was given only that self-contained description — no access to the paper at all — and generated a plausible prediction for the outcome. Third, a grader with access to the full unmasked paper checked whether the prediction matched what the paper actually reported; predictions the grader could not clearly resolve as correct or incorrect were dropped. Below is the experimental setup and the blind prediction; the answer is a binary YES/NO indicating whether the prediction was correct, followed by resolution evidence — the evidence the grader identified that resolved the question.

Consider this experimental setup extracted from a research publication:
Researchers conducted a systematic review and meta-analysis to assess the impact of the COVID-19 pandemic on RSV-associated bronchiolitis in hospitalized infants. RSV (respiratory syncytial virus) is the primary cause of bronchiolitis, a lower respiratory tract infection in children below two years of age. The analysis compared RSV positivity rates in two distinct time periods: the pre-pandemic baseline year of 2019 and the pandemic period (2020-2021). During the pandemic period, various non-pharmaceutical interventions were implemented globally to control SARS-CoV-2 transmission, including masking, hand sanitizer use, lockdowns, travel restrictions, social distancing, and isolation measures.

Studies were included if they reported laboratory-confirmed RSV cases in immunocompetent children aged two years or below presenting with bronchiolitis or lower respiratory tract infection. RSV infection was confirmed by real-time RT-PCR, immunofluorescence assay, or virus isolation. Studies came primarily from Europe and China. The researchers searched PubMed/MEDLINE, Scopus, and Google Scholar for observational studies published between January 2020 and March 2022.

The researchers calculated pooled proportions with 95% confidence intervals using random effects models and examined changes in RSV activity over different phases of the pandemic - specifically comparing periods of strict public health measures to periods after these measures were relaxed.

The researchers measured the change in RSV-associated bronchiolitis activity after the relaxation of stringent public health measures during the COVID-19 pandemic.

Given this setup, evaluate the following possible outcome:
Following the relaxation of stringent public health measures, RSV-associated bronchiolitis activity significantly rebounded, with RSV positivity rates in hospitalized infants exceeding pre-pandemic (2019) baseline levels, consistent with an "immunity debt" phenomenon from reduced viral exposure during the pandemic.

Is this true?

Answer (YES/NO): NO